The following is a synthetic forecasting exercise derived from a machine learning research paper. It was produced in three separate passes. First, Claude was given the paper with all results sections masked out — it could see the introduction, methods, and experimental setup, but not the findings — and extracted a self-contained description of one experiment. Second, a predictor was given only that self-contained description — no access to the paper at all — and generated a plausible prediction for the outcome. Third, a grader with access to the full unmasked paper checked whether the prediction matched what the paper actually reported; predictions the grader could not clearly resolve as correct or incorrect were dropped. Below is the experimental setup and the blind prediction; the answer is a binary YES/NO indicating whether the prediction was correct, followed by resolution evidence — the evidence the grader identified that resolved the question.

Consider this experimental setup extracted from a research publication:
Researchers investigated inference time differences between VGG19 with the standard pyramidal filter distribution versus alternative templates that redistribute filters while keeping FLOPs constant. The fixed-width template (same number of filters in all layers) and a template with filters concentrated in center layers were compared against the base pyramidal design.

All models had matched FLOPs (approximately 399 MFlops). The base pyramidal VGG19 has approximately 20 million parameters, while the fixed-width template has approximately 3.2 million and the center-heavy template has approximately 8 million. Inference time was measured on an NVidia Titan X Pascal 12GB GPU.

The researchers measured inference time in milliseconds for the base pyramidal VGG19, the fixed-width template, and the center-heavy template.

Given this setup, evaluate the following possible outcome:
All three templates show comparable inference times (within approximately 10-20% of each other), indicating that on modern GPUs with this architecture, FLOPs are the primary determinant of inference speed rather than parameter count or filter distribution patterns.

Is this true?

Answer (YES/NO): NO